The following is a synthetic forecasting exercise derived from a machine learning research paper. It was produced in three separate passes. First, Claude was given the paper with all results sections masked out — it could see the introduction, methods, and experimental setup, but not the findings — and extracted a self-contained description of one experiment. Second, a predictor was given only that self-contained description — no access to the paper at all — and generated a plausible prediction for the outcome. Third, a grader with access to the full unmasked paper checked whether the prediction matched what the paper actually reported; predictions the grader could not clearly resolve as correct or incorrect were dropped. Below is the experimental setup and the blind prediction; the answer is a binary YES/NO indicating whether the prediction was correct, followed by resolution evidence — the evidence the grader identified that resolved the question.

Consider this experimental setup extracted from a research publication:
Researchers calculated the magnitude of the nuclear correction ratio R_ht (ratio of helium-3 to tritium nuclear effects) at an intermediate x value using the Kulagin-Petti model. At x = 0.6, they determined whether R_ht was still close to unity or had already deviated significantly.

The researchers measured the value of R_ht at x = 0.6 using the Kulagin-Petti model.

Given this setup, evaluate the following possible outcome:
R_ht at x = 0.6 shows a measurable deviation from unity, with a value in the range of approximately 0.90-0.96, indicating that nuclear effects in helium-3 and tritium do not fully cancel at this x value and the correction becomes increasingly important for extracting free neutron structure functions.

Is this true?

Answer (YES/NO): NO